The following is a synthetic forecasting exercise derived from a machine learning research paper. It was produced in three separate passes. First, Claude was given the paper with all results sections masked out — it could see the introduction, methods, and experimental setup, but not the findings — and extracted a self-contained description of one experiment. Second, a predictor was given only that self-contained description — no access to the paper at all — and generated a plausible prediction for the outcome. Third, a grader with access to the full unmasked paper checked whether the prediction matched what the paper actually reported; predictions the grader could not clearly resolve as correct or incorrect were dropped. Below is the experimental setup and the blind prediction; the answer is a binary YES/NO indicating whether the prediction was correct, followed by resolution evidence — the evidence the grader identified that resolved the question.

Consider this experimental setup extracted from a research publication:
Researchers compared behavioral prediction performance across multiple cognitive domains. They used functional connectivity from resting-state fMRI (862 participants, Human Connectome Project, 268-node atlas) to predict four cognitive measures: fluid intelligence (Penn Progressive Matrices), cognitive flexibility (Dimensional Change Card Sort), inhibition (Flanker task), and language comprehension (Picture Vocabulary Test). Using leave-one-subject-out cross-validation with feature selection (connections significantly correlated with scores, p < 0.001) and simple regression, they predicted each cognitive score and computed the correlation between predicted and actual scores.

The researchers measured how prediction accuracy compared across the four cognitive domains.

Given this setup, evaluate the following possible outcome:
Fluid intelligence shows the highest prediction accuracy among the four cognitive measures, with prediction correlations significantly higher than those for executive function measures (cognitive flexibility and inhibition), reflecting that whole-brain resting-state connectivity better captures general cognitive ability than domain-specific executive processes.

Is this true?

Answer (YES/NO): NO